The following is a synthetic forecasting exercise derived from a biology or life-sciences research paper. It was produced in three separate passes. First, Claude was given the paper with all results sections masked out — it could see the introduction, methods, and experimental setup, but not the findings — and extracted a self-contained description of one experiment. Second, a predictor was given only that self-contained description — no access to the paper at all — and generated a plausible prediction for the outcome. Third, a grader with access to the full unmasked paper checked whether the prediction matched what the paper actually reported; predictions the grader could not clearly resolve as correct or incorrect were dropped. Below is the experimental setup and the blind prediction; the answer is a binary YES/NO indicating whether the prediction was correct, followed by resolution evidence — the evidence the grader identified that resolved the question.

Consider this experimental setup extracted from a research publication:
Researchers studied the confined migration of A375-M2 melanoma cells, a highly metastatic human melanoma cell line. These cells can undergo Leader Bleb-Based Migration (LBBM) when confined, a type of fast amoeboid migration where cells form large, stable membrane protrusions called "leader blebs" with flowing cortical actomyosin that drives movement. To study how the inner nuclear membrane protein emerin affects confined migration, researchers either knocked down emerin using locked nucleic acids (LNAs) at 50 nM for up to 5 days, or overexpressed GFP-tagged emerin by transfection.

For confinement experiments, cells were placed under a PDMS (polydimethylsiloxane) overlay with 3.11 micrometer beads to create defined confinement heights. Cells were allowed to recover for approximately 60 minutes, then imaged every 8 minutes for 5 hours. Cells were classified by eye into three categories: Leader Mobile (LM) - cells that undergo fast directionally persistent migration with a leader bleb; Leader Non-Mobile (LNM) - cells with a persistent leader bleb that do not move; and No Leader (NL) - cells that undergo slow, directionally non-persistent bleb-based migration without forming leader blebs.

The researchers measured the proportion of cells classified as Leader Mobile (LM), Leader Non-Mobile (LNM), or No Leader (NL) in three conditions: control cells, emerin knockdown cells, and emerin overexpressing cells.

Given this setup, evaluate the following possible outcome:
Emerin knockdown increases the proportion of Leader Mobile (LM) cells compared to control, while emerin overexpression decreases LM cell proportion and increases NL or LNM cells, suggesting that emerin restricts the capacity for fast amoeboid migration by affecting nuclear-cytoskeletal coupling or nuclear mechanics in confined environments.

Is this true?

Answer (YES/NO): NO